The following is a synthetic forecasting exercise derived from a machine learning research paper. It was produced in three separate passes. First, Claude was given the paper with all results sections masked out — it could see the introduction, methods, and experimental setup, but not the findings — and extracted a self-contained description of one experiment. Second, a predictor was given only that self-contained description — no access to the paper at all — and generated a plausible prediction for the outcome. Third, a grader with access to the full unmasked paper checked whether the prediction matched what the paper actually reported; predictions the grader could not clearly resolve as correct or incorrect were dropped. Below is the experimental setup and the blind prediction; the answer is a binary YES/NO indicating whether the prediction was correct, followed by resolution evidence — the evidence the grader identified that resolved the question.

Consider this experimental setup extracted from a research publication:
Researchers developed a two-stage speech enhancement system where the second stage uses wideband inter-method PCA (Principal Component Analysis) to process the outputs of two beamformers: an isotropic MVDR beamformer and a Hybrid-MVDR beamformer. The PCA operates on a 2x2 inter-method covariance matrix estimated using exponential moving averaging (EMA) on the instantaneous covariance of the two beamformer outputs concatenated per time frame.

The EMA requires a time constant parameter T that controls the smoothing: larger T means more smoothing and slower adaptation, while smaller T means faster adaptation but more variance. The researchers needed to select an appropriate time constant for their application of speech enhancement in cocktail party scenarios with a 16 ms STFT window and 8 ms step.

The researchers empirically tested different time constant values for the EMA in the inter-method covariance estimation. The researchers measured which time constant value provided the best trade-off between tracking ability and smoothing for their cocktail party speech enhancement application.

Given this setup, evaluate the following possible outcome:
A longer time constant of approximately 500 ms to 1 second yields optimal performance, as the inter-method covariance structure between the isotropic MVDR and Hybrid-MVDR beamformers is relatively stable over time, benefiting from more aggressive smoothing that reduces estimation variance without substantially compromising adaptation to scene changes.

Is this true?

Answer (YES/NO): NO